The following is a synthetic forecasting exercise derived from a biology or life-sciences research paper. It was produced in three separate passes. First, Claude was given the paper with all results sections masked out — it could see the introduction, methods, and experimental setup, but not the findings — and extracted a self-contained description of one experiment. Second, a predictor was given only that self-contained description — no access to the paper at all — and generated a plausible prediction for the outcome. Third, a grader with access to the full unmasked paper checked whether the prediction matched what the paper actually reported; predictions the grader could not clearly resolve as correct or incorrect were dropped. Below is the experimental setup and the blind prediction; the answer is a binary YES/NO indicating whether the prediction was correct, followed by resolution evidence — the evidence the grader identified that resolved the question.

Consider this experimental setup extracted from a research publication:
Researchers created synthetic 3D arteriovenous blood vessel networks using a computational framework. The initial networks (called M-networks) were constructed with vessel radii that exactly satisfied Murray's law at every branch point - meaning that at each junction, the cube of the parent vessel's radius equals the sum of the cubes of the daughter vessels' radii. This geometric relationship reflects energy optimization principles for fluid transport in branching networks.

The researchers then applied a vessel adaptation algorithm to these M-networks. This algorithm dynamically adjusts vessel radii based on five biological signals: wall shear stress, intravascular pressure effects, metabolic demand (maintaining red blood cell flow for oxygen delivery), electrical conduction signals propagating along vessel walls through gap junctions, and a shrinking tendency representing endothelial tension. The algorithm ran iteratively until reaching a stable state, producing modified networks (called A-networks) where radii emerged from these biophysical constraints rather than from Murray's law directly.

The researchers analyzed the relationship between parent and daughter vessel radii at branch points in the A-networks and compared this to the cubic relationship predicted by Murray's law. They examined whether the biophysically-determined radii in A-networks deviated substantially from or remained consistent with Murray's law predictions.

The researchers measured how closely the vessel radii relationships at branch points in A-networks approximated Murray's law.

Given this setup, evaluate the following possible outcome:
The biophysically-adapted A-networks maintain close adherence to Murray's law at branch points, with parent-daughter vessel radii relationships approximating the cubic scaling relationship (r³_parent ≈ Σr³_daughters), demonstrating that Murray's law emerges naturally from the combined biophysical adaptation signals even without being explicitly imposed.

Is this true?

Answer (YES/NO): YES